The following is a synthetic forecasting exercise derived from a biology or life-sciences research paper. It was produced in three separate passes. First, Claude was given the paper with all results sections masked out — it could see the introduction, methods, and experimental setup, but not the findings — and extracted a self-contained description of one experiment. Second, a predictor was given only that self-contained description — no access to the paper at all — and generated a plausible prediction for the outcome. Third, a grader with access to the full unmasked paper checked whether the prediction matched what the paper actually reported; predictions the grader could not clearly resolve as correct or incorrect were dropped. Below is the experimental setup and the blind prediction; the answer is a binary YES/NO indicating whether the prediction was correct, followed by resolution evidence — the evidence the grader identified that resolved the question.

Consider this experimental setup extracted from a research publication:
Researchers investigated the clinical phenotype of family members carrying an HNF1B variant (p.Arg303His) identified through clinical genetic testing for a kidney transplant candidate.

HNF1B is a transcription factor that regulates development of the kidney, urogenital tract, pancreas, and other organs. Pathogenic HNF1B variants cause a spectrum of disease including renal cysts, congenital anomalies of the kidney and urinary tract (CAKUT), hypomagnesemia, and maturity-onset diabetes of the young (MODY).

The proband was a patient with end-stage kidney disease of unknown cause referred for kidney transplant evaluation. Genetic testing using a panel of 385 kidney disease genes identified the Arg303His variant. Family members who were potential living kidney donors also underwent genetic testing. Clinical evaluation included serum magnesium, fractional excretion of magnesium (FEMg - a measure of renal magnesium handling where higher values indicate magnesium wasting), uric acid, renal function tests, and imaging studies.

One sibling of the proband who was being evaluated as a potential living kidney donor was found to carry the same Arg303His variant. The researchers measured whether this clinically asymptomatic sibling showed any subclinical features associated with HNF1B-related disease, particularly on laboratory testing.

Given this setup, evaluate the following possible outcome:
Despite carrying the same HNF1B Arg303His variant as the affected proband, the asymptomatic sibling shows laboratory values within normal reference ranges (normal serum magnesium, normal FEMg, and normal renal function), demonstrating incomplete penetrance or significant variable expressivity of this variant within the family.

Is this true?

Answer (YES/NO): NO